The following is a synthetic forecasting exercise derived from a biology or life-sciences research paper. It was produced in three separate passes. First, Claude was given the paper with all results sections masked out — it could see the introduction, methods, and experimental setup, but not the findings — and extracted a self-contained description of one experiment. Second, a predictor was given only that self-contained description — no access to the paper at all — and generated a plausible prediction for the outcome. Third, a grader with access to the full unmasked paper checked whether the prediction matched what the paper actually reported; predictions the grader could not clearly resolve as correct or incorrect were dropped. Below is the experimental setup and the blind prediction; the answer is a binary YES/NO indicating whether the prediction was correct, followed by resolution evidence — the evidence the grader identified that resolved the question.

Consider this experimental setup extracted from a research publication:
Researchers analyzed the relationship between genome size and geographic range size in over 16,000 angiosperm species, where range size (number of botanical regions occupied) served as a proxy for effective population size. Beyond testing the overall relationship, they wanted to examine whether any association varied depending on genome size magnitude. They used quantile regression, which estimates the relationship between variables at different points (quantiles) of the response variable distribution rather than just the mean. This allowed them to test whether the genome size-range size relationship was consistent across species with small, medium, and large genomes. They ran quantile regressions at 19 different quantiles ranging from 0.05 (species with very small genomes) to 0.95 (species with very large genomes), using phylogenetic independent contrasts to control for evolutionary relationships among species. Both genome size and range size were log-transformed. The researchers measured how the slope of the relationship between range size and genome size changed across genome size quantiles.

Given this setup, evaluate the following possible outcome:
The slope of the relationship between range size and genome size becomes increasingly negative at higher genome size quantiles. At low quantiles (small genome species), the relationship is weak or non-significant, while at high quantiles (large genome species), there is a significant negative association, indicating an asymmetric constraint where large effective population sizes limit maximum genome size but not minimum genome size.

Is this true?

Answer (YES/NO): YES